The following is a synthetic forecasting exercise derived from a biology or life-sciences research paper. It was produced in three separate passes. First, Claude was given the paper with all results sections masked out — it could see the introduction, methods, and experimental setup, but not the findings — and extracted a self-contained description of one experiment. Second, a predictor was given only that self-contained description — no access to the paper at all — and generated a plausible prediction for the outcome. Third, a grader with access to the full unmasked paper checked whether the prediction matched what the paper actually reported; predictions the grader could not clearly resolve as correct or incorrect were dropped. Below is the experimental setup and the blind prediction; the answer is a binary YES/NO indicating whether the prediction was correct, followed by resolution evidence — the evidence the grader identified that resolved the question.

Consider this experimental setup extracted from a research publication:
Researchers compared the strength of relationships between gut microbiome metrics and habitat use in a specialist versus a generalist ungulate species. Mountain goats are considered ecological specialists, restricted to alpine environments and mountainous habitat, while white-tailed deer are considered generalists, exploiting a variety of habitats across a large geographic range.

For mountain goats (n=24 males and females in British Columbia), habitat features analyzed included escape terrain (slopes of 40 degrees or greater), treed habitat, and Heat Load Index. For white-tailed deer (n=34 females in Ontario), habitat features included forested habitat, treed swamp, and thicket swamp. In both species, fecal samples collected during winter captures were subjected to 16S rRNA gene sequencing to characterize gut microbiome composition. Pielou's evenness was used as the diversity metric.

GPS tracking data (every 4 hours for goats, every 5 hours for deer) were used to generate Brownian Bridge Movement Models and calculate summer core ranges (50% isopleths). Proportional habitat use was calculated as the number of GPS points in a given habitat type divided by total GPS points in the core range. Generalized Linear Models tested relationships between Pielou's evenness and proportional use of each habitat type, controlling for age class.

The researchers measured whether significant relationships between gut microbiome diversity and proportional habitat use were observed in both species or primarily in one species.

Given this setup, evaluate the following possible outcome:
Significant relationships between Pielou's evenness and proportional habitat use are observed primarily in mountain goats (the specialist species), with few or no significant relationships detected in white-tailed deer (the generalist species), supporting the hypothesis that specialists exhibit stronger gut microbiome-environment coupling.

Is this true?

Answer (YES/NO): YES